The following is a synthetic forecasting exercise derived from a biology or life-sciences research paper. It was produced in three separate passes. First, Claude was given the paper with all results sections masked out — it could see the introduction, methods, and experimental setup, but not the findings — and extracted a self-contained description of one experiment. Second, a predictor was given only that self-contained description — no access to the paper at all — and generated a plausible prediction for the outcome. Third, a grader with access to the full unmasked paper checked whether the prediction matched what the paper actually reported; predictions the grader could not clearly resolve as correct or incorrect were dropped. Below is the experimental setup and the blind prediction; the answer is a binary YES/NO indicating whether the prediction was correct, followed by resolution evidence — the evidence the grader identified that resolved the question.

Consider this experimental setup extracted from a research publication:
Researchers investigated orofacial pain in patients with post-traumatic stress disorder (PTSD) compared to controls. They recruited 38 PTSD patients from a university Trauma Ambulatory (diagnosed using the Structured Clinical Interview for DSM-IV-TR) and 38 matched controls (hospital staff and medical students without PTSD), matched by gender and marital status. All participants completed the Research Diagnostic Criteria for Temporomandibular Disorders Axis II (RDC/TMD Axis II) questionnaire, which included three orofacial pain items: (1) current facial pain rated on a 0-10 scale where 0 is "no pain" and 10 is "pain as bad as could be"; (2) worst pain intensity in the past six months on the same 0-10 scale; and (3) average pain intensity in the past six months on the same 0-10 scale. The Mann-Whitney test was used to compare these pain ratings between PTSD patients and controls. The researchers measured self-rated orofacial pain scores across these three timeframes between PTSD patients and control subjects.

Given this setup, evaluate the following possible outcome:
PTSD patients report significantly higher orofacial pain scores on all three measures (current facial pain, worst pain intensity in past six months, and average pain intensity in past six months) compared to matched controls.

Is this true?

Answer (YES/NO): YES